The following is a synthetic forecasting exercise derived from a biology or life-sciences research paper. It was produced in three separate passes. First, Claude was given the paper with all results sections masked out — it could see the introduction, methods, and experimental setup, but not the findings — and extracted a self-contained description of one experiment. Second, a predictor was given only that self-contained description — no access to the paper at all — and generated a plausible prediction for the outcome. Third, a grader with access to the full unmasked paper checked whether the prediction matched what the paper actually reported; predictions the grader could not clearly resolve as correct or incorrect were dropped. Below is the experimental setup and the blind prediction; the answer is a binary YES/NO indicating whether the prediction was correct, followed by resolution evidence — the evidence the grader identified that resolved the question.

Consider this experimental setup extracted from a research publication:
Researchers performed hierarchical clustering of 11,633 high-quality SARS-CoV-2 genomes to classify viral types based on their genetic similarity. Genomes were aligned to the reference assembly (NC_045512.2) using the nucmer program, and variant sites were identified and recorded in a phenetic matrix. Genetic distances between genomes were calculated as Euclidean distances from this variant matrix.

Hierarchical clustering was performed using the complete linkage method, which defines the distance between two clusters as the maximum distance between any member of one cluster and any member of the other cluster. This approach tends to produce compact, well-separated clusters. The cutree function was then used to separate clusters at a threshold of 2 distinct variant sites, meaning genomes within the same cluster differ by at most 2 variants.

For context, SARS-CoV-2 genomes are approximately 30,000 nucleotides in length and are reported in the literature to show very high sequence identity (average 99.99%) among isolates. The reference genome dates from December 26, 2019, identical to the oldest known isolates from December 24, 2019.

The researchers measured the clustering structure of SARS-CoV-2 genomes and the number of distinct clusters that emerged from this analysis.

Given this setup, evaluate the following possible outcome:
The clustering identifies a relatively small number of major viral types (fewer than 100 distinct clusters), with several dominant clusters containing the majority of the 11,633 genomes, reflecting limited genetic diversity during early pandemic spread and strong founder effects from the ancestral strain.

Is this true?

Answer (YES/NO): YES